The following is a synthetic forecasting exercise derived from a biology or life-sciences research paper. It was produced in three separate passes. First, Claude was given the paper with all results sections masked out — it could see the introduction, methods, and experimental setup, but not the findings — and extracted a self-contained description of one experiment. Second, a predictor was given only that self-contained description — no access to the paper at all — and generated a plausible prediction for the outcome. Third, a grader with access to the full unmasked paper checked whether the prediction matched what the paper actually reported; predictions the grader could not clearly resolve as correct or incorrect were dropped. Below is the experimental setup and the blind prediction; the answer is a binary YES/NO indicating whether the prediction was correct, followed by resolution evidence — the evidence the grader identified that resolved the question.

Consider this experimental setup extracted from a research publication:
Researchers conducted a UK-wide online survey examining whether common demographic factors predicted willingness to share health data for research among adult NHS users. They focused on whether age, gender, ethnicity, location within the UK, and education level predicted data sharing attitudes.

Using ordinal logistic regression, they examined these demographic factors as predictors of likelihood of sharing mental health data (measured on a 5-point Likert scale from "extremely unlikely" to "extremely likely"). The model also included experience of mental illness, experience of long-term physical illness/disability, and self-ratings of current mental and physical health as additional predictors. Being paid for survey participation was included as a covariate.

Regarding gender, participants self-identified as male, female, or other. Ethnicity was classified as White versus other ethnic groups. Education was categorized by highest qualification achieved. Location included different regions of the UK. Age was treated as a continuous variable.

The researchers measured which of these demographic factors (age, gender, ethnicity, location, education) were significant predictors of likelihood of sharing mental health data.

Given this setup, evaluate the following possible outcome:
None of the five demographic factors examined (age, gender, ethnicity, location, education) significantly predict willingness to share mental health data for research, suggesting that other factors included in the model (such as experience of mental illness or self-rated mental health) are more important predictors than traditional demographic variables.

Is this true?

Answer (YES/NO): NO